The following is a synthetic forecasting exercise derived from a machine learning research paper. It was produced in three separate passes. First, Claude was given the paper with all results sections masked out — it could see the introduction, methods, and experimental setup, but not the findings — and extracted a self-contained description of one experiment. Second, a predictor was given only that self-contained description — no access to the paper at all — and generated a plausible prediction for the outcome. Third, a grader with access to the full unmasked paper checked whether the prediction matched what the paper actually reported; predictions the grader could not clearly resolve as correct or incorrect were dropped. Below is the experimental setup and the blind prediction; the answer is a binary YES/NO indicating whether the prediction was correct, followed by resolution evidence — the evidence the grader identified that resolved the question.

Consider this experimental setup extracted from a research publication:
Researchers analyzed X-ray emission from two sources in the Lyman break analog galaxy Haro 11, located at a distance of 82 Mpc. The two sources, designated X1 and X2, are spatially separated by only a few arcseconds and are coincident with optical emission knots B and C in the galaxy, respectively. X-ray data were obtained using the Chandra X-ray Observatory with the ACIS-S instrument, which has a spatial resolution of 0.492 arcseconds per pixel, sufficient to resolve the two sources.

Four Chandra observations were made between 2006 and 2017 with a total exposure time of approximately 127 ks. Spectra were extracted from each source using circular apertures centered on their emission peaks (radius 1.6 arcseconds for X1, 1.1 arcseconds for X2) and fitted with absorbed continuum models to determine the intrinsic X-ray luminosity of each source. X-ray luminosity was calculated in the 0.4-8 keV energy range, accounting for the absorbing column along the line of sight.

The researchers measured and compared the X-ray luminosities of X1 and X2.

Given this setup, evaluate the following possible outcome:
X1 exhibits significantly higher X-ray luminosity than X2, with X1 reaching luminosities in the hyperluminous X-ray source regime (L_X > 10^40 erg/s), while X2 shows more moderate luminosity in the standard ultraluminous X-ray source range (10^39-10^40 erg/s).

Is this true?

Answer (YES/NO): NO